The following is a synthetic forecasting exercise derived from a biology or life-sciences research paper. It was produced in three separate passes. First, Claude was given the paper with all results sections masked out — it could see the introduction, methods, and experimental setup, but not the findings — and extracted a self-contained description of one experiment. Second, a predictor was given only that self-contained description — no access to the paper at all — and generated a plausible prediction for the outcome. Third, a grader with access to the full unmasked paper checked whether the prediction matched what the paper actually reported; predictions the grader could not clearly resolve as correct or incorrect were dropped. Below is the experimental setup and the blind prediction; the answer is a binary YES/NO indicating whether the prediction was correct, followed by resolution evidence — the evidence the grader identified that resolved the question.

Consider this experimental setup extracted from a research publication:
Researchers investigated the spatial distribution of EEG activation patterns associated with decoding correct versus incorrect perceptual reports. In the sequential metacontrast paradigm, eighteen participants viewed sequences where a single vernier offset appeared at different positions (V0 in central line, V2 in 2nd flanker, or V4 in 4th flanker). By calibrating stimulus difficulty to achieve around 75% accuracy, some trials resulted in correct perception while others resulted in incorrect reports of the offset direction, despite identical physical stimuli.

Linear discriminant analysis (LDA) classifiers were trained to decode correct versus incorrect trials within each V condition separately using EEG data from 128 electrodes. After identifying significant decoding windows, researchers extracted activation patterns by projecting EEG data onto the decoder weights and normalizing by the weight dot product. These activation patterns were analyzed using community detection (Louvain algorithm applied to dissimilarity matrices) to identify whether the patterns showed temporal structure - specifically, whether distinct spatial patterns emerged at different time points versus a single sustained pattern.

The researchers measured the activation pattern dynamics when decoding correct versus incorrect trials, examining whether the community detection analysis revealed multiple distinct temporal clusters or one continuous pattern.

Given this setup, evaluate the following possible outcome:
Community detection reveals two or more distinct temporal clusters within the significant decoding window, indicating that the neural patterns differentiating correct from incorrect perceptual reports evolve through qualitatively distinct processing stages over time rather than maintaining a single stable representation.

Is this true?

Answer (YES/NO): NO